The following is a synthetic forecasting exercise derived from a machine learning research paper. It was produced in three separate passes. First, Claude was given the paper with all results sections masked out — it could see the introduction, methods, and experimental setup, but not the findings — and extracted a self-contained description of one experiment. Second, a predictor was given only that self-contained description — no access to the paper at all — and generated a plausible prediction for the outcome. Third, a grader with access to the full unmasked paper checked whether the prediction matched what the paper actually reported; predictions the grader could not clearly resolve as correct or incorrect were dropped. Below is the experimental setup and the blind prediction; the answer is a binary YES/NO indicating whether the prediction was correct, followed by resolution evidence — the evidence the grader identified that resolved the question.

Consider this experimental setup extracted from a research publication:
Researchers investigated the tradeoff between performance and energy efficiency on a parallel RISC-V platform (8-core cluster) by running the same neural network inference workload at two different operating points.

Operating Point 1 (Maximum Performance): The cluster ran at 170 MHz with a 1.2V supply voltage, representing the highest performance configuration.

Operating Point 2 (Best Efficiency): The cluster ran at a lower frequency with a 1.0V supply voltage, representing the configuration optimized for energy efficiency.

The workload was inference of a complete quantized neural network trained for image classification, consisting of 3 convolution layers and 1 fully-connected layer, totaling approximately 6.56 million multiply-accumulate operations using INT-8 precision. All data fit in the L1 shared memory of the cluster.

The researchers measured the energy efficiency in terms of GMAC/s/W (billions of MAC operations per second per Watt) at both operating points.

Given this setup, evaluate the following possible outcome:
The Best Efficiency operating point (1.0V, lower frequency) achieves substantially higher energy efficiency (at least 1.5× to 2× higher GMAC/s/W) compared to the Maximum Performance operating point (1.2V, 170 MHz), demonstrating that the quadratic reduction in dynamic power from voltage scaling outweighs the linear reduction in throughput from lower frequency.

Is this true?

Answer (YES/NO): NO